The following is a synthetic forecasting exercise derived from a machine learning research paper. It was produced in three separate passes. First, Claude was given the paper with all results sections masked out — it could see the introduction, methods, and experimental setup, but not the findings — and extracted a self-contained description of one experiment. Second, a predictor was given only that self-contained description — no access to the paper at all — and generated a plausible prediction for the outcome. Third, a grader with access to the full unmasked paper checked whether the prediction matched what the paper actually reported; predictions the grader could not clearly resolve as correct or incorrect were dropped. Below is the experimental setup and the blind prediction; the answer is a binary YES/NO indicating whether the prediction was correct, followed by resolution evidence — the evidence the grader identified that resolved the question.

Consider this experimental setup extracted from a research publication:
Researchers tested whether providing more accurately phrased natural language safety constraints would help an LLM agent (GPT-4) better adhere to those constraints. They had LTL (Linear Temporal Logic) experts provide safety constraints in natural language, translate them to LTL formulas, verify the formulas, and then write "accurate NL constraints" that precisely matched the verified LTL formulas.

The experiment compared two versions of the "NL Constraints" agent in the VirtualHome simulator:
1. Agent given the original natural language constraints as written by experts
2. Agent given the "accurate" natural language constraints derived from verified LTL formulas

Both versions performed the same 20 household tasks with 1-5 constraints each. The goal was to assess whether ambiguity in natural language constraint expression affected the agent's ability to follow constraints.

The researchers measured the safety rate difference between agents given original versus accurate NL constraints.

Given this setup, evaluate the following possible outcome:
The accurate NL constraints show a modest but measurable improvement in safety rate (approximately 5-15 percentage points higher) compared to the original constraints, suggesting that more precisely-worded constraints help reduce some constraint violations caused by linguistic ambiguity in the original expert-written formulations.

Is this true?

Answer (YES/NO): NO